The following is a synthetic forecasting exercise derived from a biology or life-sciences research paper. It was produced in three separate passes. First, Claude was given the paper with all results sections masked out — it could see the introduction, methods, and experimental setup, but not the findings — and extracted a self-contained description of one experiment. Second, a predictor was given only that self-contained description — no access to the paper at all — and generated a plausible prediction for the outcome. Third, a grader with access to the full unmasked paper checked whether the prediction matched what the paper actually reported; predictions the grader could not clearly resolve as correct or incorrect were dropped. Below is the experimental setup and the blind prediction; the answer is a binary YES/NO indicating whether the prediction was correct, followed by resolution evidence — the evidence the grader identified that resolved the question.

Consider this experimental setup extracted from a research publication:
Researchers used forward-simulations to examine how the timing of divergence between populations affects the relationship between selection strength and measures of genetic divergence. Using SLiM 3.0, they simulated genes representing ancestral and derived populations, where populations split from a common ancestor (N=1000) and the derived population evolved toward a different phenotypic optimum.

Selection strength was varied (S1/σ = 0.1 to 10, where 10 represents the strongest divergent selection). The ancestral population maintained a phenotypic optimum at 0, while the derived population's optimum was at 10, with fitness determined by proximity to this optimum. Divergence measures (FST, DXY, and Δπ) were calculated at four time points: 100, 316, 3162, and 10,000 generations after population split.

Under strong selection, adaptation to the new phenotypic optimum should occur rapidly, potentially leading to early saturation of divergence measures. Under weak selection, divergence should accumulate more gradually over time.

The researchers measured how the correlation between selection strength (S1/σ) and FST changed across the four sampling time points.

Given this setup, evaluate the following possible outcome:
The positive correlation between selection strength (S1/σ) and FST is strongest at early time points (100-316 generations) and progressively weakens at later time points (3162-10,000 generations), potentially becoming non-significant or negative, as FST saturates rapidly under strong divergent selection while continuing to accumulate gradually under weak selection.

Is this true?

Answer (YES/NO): NO